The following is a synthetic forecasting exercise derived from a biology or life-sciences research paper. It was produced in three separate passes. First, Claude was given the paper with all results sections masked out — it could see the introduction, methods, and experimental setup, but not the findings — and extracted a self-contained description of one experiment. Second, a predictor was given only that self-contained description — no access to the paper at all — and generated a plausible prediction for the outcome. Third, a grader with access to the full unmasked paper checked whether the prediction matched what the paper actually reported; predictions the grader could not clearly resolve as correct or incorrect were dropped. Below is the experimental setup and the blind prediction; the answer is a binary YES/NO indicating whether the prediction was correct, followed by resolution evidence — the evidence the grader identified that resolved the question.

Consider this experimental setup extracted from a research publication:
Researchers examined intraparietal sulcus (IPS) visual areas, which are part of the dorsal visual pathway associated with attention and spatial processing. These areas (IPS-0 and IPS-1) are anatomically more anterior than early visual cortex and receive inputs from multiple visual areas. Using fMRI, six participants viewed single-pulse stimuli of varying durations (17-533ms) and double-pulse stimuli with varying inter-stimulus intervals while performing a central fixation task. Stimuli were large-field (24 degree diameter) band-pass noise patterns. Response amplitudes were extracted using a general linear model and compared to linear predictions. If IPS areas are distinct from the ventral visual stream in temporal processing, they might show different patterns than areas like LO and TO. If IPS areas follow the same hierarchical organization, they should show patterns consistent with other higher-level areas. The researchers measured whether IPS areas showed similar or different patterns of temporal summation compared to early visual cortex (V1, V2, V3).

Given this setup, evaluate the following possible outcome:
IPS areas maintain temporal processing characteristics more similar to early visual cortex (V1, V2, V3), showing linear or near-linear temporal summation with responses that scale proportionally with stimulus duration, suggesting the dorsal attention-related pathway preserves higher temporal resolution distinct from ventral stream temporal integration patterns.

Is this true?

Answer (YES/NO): NO